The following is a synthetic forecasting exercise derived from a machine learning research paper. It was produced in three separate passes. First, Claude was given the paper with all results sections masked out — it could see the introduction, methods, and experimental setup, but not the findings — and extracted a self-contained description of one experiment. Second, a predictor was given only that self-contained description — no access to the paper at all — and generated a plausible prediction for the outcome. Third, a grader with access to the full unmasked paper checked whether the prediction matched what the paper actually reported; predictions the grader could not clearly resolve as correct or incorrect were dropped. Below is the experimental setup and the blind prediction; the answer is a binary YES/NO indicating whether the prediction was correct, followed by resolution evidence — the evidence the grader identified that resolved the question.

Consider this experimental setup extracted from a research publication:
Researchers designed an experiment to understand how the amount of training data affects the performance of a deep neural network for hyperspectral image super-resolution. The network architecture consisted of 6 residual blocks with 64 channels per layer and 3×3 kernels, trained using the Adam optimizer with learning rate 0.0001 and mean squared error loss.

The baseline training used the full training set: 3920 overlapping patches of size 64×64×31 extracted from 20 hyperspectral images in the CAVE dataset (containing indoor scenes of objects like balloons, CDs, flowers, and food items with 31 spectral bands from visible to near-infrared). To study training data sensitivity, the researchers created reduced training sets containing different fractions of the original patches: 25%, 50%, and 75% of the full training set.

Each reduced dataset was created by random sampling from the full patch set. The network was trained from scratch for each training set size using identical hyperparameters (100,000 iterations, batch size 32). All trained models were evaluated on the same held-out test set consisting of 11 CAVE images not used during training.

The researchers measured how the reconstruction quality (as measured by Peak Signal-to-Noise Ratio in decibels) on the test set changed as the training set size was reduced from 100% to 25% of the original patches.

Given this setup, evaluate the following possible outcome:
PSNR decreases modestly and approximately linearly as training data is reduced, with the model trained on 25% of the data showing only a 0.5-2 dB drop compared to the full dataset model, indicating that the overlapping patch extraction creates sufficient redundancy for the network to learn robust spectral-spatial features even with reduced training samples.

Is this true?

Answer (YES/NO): NO